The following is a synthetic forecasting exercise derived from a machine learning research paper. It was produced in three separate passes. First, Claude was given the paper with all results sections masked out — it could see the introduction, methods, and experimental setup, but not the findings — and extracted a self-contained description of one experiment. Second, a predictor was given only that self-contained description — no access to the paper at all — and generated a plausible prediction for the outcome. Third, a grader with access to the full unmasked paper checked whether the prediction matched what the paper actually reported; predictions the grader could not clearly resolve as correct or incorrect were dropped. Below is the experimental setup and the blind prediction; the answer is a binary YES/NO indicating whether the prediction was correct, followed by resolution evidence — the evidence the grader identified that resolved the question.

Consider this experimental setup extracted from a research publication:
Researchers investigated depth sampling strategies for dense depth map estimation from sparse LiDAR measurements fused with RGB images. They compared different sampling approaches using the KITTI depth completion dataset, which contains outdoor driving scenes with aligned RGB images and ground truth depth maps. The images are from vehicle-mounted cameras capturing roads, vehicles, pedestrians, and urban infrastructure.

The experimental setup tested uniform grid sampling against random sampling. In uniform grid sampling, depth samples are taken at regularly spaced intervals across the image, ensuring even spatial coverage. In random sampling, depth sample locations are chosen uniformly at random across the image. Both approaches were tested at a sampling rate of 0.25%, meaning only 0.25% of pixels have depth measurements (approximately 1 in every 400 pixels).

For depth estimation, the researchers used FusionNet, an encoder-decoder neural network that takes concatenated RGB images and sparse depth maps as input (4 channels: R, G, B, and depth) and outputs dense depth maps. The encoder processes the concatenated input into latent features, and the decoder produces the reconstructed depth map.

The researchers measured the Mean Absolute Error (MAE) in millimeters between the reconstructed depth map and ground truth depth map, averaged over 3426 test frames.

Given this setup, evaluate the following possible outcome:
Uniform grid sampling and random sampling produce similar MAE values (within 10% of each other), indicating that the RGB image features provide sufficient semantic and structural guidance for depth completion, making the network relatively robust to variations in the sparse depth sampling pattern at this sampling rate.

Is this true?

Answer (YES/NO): NO